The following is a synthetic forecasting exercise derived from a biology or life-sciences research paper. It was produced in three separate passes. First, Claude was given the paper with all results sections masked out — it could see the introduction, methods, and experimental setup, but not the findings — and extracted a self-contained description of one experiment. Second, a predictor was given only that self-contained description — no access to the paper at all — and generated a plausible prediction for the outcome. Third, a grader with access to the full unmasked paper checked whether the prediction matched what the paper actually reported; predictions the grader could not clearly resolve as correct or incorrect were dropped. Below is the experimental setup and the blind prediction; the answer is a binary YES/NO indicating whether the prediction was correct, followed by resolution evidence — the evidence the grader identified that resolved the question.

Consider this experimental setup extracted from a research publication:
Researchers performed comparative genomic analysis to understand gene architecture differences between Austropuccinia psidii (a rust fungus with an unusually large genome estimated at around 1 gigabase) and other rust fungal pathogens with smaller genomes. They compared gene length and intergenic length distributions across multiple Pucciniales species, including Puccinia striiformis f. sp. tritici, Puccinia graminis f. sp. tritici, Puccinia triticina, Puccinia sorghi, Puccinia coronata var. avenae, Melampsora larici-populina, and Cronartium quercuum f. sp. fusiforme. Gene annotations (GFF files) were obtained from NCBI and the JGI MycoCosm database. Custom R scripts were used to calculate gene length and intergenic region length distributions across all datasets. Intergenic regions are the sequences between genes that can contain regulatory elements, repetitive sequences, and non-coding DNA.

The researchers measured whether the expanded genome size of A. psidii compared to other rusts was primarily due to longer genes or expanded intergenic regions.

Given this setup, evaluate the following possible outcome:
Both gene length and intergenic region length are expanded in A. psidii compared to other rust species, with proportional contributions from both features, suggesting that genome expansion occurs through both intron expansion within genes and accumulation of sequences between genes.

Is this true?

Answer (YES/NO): NO